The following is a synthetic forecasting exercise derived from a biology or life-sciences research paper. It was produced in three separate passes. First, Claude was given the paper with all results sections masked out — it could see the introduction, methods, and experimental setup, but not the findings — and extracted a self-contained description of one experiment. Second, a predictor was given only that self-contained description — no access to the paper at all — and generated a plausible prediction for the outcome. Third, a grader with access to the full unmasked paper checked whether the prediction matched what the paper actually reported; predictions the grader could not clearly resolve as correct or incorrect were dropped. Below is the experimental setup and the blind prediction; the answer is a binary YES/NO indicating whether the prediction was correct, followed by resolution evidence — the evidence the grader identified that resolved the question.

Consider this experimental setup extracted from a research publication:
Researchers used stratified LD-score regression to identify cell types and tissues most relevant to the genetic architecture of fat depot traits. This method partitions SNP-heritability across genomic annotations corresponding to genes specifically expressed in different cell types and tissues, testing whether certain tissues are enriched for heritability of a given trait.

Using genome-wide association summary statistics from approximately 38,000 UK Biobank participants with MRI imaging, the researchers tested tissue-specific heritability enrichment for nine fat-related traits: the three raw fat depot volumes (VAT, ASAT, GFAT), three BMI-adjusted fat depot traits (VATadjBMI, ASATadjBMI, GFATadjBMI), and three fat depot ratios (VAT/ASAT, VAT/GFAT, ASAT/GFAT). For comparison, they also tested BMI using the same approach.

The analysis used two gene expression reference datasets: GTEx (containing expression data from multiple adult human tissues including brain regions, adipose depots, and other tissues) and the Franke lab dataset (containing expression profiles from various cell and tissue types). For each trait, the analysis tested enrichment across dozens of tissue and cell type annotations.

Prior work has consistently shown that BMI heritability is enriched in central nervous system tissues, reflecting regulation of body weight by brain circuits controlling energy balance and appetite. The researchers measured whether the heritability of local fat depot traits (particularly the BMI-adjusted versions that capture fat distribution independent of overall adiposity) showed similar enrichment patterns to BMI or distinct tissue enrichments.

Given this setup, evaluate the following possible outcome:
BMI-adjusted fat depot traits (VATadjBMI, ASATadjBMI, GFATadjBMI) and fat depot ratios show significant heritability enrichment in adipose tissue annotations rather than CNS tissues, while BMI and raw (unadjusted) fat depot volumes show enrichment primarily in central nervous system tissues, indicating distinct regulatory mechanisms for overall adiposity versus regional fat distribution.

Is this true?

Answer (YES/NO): YES